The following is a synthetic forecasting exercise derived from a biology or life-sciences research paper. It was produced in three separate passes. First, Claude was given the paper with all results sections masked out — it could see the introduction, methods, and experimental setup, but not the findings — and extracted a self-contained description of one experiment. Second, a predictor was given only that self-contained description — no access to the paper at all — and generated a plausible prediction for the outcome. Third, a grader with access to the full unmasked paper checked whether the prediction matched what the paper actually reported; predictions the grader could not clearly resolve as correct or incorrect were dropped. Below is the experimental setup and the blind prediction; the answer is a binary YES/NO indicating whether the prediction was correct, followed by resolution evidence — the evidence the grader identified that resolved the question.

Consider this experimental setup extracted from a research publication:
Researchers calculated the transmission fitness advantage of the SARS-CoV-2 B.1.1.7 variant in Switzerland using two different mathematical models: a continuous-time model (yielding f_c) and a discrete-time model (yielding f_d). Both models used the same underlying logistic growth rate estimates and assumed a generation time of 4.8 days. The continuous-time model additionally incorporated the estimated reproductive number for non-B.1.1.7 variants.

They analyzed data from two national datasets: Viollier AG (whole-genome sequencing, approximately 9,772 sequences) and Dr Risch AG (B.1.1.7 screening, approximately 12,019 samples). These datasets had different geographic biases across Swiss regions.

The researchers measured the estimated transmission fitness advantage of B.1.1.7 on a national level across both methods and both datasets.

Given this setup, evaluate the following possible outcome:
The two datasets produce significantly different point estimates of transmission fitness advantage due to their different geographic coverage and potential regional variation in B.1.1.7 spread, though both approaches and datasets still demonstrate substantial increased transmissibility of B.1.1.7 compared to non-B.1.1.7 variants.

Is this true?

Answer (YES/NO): NO